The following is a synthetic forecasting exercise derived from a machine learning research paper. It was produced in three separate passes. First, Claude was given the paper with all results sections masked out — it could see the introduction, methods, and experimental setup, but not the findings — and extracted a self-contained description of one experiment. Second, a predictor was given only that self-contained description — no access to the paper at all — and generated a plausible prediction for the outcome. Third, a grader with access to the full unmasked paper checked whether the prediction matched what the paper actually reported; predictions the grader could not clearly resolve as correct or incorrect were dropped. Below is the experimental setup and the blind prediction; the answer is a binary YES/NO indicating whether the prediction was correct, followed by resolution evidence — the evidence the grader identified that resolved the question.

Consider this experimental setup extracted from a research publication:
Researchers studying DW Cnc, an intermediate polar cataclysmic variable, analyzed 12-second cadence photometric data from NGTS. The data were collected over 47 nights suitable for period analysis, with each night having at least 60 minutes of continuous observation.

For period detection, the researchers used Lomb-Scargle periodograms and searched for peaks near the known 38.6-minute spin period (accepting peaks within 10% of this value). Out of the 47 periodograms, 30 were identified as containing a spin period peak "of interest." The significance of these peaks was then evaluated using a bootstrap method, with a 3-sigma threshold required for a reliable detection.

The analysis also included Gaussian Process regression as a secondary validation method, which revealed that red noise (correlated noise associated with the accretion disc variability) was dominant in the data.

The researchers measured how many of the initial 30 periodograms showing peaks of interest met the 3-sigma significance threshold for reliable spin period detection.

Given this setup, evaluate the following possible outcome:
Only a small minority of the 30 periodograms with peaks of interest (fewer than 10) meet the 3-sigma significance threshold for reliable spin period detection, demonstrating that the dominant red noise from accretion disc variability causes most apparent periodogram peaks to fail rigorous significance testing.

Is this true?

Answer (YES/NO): NO